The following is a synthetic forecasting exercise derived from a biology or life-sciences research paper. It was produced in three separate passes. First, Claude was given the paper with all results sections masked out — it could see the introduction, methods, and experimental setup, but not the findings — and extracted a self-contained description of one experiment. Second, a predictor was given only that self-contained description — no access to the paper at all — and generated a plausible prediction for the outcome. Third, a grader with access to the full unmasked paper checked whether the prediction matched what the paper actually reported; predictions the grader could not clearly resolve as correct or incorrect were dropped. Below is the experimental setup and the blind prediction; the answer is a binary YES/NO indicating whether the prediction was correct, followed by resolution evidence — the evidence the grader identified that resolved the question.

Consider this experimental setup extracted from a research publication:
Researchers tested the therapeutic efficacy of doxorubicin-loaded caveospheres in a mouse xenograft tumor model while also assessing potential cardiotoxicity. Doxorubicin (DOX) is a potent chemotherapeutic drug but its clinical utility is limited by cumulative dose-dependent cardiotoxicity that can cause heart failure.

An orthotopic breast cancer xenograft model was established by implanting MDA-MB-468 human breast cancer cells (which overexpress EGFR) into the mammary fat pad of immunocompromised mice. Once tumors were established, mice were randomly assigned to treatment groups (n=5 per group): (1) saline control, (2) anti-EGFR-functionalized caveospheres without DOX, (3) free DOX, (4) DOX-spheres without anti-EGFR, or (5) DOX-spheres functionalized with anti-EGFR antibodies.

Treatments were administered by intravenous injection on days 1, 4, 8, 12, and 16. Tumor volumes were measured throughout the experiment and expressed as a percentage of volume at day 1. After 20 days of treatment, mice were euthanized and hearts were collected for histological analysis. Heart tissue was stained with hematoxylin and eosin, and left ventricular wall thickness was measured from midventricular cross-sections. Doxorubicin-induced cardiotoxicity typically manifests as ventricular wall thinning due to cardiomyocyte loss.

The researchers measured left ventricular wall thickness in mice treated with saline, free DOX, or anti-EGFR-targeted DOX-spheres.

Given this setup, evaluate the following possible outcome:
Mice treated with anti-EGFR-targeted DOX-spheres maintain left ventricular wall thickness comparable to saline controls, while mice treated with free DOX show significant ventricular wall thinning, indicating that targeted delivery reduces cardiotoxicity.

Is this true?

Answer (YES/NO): YES